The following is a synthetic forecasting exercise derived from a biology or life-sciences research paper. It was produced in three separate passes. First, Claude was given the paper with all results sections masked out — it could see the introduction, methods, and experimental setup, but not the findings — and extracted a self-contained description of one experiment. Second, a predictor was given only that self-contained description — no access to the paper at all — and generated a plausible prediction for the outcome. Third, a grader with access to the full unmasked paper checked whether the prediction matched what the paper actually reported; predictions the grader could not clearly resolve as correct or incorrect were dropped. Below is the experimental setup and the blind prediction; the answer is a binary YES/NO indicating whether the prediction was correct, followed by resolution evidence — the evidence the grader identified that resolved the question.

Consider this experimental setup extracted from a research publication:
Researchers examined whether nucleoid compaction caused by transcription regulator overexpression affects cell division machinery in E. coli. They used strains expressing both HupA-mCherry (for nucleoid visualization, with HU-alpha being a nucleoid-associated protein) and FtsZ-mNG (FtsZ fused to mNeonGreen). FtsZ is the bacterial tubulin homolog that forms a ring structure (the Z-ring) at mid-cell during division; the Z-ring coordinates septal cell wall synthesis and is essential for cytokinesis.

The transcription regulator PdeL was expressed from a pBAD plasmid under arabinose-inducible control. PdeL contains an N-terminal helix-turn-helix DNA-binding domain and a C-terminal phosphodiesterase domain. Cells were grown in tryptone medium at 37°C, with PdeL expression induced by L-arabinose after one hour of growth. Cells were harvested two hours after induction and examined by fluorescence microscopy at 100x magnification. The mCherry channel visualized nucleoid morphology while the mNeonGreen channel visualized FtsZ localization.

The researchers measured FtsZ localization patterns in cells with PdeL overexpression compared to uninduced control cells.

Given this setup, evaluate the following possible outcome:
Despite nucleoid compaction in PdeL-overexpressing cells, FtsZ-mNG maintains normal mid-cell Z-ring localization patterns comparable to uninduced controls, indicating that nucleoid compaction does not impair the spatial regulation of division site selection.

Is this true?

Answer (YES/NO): NO